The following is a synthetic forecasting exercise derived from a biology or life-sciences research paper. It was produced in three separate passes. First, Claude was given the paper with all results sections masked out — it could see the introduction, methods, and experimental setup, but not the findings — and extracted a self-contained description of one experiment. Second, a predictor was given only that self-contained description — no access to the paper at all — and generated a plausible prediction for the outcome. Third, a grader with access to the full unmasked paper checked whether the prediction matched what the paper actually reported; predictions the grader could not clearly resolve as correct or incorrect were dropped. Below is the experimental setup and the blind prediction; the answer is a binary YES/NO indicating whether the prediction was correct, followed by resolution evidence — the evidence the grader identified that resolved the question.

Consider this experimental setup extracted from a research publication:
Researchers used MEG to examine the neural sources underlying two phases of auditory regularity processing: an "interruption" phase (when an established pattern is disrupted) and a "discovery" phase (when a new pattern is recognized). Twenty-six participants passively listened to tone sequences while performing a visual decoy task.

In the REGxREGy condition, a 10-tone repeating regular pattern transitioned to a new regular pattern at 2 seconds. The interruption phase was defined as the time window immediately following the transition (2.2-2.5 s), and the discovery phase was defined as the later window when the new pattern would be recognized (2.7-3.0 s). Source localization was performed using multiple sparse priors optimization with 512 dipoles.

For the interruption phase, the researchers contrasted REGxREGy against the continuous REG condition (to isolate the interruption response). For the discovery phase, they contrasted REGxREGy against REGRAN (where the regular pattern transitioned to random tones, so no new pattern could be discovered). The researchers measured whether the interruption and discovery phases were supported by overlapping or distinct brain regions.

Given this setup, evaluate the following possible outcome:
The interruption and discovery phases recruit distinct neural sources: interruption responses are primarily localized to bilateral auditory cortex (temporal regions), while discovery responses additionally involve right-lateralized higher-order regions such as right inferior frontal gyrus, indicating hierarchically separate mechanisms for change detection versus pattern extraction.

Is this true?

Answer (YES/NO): NO